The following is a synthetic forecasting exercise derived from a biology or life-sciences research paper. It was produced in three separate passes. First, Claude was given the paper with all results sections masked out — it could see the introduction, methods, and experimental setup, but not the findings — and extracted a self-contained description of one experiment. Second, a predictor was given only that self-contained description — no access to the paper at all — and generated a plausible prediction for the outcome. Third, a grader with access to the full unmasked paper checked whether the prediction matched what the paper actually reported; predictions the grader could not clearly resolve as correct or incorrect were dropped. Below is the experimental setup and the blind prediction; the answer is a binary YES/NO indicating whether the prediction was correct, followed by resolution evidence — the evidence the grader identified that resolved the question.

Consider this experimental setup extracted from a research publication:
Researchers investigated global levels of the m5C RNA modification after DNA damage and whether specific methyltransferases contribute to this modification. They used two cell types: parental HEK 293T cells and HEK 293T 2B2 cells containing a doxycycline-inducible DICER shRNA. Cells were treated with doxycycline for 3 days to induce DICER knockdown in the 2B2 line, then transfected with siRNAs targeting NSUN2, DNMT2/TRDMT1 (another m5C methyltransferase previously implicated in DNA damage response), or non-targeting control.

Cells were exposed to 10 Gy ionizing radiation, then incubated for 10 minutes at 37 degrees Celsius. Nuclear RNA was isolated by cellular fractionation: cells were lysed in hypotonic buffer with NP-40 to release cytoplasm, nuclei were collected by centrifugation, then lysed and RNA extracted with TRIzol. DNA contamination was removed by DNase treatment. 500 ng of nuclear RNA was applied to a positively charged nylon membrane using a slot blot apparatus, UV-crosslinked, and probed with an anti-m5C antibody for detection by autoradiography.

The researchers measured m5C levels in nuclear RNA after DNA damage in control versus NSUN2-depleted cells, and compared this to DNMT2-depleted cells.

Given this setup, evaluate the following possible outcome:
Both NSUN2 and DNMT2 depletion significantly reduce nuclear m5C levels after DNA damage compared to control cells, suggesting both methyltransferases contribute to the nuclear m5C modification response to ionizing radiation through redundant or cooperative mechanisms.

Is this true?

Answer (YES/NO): NO